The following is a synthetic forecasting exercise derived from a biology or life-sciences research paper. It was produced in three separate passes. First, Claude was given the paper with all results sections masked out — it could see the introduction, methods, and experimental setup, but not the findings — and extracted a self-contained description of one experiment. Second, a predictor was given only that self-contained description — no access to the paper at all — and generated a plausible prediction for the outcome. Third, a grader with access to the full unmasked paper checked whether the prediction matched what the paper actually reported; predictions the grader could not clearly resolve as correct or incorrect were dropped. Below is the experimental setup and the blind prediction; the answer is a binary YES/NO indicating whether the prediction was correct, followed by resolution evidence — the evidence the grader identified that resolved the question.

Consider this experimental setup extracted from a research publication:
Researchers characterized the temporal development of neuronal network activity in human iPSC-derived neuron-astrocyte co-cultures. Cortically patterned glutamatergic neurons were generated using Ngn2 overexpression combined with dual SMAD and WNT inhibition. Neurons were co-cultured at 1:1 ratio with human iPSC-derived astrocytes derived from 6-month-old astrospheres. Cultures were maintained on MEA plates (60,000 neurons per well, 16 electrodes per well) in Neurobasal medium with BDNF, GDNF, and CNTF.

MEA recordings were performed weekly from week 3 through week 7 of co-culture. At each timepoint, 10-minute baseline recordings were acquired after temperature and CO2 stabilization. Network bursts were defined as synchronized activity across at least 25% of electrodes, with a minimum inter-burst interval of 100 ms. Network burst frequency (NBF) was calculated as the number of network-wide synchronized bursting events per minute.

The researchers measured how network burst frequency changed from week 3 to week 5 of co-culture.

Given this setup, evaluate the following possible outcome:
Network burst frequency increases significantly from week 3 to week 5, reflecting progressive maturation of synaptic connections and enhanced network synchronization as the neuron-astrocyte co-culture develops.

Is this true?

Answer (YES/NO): YES